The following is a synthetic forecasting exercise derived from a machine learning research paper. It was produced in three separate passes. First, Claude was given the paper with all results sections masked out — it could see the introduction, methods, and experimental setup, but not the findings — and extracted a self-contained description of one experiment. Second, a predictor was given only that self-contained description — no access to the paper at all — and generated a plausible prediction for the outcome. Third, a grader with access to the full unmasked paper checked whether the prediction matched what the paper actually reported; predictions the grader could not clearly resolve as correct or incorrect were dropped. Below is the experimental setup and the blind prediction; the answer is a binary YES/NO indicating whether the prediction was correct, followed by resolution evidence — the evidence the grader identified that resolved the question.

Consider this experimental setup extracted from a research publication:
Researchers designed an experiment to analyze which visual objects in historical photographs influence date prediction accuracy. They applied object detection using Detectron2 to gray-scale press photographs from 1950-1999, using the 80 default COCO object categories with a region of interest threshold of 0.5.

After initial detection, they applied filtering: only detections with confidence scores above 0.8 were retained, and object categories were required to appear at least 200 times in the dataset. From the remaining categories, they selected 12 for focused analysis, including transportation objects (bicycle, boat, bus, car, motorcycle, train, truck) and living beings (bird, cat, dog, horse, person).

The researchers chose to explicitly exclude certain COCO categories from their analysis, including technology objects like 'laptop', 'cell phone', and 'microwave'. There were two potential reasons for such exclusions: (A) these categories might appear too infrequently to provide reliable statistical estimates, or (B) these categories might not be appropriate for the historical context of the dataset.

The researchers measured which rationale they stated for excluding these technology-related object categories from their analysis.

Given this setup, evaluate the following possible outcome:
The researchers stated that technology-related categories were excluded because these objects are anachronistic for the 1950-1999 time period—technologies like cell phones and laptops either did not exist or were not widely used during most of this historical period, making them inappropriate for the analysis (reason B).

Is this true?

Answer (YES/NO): YES